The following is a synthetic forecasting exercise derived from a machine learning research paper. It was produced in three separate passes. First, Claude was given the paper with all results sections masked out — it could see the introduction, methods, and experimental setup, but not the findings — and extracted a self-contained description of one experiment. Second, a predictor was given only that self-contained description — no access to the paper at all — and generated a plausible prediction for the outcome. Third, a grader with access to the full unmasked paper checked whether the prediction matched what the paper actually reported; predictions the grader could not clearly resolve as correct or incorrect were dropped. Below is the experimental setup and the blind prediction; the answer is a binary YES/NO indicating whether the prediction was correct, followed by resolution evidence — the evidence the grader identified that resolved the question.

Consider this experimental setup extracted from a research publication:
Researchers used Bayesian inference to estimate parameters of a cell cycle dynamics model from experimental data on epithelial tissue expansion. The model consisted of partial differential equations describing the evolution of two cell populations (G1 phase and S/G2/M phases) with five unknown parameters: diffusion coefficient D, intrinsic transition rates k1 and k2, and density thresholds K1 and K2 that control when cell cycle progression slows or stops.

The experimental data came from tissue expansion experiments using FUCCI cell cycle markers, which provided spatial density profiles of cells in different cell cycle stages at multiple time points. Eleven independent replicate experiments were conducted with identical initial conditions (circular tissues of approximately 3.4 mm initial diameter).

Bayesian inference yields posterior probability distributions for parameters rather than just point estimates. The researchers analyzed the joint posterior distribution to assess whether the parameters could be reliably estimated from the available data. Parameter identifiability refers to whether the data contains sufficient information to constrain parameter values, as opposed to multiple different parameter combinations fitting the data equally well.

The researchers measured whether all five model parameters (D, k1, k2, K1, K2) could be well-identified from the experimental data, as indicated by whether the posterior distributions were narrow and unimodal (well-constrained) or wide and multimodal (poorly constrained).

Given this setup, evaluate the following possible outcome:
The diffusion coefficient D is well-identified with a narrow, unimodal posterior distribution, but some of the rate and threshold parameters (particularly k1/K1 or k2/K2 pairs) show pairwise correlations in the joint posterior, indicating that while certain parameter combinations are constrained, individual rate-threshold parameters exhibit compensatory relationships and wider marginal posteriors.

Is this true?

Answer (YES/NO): NO